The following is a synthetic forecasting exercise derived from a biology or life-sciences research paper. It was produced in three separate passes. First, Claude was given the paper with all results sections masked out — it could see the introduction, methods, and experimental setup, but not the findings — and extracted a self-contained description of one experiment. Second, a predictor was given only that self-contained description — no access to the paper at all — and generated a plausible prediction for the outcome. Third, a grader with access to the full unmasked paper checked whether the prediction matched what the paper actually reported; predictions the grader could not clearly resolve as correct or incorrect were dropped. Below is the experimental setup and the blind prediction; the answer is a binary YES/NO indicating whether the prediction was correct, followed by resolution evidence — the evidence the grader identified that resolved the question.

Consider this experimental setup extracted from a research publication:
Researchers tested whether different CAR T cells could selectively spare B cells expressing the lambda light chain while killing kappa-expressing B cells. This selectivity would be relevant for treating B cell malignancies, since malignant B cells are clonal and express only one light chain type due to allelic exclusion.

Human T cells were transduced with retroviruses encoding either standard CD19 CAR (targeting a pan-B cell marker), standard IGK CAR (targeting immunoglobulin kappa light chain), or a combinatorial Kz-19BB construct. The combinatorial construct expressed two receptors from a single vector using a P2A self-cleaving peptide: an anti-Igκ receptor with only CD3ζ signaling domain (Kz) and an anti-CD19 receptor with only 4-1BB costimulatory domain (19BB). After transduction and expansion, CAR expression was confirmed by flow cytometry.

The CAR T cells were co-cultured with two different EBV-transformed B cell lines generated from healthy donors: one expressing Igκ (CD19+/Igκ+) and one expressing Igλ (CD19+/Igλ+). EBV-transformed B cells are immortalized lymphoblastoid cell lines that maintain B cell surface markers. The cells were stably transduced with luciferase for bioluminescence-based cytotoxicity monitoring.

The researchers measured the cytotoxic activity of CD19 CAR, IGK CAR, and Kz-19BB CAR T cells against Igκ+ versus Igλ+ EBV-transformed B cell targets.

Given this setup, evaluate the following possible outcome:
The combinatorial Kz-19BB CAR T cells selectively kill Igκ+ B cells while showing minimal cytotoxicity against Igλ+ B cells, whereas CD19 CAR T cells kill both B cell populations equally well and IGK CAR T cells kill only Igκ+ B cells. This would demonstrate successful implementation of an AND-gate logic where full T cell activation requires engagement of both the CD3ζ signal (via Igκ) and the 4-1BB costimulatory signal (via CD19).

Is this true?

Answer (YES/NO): YES